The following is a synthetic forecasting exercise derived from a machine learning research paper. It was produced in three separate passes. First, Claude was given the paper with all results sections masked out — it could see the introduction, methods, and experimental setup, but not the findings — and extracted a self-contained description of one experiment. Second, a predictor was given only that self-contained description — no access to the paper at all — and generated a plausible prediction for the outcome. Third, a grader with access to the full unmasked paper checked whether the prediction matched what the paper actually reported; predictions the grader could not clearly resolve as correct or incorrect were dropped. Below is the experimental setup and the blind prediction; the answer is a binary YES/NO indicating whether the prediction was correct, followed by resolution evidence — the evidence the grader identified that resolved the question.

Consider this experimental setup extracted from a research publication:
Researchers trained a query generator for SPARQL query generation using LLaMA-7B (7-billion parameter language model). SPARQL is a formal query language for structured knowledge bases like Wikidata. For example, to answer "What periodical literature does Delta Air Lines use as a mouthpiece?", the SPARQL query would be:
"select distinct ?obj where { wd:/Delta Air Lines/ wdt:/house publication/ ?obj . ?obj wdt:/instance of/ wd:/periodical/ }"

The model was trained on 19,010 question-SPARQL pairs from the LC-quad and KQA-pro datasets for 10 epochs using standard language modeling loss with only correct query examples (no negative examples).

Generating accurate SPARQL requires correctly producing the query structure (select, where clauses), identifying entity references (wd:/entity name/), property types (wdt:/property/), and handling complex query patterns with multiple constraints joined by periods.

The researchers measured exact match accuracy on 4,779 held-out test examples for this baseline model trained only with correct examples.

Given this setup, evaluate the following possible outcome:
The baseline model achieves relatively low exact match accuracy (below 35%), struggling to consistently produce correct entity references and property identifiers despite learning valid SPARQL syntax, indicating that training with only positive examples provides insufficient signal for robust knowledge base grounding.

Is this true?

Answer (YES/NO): NO